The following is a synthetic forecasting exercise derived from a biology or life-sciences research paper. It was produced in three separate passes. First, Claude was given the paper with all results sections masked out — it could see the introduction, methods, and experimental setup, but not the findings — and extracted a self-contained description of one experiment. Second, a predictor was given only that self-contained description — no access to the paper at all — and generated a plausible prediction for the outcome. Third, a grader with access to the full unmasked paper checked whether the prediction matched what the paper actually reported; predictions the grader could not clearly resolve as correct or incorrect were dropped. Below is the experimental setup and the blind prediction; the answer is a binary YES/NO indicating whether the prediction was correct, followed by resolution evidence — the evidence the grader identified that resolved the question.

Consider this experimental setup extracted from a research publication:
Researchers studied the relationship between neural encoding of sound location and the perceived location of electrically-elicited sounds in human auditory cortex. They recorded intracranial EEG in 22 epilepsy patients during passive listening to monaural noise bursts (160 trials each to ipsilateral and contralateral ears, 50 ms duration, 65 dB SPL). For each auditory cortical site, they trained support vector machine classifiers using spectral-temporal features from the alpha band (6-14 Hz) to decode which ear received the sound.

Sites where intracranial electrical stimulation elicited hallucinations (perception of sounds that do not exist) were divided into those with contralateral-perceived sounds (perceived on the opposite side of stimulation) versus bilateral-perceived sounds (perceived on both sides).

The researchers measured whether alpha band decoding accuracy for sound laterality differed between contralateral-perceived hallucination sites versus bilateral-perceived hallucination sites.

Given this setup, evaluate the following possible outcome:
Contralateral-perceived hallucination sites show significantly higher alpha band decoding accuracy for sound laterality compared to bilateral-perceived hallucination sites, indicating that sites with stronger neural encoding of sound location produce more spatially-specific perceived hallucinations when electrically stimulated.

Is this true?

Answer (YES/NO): NO